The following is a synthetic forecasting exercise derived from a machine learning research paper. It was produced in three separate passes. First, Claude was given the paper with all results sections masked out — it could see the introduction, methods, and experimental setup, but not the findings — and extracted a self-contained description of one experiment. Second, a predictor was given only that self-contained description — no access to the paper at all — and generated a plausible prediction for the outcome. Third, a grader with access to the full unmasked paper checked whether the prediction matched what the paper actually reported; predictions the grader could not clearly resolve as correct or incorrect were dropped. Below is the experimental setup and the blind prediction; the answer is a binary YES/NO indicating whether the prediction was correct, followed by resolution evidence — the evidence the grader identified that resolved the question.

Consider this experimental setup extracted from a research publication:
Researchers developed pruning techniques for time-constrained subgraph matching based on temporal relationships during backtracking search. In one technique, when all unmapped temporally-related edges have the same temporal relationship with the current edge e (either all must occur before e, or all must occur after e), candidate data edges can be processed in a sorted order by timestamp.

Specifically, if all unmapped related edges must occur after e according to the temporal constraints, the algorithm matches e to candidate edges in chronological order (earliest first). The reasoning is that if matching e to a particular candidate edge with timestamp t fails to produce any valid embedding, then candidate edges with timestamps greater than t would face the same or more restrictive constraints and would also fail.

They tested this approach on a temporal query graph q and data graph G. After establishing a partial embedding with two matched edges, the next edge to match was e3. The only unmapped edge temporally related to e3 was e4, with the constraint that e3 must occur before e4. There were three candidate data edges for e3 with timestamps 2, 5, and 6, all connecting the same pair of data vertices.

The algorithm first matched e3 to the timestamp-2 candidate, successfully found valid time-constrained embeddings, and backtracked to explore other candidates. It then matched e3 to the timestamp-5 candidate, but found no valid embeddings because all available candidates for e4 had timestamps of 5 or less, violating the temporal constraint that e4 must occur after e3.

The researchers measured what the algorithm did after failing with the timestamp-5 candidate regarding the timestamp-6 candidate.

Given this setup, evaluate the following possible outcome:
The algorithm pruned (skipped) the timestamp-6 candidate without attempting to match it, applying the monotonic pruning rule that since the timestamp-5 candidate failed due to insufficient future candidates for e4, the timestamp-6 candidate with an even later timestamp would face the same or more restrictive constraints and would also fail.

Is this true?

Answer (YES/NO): YES